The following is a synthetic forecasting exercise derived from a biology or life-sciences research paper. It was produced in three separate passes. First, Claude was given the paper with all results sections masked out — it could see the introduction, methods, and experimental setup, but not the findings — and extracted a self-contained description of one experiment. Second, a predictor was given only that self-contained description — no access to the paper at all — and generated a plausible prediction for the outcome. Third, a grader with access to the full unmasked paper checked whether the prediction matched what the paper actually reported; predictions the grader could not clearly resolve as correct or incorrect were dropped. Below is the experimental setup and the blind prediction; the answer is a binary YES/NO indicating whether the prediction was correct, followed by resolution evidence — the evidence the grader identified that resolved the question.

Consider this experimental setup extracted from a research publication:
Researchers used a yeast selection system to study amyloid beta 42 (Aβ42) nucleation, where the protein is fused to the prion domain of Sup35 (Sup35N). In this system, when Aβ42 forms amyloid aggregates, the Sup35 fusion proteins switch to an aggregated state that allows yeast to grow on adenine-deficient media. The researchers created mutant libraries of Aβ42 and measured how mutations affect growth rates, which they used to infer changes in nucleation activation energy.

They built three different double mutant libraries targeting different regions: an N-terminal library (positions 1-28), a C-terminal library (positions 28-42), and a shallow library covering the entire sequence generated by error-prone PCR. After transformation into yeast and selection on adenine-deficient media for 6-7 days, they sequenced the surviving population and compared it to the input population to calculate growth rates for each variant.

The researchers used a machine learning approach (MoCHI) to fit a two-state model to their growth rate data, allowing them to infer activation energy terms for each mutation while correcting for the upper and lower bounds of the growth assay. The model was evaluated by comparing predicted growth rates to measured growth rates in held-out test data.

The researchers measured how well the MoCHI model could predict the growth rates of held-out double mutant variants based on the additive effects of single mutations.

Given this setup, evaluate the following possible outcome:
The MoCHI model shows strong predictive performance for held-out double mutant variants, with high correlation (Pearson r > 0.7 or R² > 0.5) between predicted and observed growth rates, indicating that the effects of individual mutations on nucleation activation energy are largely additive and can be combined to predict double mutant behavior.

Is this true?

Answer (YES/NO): YES